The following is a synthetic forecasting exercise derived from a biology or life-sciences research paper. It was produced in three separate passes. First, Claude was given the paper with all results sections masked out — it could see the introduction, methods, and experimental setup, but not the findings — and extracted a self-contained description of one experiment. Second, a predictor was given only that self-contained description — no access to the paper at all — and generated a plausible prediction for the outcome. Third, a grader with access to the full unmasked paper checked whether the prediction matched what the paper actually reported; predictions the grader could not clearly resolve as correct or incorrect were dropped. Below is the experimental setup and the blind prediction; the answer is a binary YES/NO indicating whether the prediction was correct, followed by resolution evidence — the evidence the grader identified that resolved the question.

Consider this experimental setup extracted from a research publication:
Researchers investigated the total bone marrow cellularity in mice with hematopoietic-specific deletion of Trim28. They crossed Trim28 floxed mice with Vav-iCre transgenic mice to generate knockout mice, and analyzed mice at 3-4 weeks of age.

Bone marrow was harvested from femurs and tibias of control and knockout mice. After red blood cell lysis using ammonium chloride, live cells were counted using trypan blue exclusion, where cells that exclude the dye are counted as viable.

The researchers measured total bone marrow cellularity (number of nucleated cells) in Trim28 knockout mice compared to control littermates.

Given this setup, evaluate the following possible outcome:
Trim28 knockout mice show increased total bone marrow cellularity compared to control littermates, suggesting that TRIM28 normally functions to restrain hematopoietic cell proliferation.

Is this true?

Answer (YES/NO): NO